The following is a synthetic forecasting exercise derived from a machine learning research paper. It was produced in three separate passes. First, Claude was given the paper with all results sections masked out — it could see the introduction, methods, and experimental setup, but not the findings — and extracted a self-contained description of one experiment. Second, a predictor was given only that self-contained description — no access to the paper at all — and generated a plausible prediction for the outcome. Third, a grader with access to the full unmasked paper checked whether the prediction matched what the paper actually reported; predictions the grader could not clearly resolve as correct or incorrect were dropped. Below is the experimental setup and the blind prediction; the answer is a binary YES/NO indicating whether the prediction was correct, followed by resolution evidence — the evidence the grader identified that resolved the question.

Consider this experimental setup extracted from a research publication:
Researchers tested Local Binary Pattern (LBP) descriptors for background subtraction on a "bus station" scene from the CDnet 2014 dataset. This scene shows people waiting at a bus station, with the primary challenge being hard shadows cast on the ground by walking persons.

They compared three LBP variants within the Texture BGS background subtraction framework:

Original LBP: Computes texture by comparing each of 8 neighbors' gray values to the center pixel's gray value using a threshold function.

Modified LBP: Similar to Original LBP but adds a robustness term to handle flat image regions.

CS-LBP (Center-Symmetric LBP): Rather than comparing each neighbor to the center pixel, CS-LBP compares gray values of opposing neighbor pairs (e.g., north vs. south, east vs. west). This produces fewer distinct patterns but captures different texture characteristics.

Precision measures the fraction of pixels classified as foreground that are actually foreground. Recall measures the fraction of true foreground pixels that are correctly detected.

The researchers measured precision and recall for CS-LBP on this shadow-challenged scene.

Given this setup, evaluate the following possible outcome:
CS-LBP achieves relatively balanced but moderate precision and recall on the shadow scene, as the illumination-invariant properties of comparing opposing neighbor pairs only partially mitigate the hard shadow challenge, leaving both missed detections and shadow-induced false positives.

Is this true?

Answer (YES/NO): NO